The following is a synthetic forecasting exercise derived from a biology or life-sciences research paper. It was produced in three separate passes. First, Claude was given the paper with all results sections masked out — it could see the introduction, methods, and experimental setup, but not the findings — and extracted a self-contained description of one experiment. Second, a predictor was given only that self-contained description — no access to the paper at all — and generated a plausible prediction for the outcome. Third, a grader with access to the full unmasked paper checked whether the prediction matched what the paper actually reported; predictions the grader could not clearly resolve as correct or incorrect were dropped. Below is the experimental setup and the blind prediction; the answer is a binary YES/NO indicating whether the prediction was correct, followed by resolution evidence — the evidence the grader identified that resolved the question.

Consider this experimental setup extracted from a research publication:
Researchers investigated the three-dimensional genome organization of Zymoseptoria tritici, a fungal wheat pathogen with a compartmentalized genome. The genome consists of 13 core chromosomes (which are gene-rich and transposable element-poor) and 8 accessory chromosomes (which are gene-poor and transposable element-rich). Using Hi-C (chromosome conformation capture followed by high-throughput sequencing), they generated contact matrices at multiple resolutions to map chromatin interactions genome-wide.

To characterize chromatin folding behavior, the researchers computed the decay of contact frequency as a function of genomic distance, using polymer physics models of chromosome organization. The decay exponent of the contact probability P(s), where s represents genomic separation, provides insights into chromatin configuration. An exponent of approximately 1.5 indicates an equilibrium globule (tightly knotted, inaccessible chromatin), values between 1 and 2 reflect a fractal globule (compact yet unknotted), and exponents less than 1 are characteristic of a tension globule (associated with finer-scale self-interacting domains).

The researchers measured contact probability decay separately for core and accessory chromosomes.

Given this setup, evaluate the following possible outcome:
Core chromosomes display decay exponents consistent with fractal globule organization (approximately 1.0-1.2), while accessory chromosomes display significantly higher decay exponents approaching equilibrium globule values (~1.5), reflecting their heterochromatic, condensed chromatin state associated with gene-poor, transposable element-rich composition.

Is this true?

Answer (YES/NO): NO